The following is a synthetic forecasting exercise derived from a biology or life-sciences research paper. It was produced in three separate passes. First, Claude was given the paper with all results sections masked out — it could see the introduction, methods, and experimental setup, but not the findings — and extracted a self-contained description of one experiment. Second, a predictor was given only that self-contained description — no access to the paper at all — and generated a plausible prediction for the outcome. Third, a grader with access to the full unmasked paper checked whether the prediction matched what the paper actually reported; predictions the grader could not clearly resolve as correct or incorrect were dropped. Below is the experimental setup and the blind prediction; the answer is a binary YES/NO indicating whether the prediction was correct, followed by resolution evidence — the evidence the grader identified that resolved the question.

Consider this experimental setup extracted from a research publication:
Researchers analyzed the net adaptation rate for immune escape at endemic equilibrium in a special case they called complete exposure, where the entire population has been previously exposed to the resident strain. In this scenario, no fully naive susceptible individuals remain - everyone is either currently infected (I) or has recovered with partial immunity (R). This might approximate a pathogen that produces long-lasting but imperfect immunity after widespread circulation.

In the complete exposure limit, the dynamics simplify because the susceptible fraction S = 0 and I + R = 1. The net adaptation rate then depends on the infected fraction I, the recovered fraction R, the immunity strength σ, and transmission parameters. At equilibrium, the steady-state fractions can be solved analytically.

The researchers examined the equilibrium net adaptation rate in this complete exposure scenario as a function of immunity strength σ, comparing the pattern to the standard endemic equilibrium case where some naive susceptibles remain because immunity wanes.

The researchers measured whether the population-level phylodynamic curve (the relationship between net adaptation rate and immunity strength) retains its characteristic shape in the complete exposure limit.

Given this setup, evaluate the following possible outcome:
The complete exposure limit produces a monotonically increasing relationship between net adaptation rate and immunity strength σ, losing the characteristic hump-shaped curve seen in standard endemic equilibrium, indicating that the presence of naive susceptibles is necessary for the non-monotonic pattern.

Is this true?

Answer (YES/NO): NO